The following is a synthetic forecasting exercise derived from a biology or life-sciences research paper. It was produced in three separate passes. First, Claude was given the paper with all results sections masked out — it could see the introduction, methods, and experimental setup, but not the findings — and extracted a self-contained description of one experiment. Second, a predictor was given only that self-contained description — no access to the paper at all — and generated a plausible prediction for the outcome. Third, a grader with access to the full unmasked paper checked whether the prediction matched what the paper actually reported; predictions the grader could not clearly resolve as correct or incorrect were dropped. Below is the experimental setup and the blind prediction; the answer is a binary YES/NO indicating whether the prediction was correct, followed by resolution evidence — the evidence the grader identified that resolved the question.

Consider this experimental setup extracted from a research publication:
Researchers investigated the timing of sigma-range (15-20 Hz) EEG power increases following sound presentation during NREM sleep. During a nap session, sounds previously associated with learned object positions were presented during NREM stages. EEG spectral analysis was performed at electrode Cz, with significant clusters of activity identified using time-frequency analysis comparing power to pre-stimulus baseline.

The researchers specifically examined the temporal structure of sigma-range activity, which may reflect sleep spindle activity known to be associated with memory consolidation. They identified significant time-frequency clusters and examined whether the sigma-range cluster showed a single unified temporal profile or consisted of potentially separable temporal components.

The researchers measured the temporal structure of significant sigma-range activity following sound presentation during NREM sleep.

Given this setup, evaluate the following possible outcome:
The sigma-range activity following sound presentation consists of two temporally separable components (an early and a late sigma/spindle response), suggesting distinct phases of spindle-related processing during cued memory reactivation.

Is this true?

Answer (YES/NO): NO